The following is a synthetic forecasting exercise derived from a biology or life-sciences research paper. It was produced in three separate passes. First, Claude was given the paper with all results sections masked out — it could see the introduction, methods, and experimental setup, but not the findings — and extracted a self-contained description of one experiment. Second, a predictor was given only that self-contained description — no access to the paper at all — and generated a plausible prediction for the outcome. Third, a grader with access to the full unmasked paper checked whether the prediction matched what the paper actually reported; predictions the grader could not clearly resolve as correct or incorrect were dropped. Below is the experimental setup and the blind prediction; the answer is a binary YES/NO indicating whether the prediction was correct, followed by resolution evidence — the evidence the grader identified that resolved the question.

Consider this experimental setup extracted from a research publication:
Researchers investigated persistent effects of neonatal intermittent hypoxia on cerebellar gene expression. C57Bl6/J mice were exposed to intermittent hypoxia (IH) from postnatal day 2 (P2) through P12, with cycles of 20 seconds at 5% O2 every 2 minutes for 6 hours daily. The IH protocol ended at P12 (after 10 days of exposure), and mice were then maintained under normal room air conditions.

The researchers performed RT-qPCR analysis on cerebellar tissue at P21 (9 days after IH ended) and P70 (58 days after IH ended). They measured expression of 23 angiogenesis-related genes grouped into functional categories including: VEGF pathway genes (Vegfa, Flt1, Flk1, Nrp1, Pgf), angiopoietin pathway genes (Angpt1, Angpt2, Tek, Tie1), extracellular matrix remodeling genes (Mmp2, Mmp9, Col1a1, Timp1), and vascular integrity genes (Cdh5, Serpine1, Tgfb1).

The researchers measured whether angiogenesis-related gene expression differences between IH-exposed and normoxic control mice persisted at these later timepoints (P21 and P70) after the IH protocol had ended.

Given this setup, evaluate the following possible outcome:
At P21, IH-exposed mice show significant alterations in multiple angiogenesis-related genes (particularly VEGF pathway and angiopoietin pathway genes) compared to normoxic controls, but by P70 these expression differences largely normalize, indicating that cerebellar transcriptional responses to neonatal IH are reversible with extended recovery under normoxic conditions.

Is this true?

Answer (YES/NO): NO